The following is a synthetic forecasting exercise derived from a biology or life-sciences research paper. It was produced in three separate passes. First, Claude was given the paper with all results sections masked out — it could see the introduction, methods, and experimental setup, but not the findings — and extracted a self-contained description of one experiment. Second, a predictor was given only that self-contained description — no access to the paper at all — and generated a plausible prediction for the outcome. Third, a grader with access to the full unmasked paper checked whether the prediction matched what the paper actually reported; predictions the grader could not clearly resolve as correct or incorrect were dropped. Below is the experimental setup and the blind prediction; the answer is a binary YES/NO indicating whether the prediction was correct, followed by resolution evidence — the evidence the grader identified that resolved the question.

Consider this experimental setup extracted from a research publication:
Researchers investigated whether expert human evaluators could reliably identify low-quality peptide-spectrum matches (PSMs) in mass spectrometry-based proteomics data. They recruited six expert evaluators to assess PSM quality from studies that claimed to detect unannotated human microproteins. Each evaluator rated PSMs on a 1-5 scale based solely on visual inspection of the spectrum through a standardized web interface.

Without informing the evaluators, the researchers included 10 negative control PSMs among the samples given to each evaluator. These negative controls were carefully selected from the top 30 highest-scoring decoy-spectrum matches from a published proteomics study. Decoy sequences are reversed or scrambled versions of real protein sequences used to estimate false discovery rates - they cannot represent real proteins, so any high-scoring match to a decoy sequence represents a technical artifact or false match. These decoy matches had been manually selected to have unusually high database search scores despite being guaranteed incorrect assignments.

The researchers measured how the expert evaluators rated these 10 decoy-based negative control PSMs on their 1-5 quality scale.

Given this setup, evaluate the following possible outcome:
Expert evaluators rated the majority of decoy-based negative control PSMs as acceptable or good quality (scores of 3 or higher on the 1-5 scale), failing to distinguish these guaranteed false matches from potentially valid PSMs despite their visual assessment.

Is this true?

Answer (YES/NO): NO